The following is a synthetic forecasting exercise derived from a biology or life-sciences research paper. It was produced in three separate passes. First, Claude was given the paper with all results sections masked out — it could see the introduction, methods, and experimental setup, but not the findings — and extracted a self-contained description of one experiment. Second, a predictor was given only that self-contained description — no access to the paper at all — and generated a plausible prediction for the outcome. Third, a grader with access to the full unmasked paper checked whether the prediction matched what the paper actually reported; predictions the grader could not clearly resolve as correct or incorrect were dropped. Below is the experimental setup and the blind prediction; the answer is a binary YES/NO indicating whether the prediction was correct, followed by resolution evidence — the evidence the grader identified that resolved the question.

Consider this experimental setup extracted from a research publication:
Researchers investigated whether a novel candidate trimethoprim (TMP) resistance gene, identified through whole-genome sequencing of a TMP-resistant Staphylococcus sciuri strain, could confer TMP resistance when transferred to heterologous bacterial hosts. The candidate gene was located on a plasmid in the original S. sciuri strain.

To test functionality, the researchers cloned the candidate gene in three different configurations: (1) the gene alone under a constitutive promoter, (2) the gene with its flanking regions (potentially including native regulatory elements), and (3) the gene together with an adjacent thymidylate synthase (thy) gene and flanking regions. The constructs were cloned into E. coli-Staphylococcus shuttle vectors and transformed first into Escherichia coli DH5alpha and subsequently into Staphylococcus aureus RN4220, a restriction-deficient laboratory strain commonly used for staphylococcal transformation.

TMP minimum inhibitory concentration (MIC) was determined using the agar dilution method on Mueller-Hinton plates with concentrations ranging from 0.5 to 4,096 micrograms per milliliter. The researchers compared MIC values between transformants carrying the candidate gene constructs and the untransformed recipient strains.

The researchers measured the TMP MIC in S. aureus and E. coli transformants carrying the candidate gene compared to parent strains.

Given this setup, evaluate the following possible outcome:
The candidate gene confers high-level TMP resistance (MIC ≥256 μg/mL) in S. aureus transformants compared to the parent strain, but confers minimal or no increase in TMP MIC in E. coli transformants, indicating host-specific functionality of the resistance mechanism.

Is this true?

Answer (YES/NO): NO